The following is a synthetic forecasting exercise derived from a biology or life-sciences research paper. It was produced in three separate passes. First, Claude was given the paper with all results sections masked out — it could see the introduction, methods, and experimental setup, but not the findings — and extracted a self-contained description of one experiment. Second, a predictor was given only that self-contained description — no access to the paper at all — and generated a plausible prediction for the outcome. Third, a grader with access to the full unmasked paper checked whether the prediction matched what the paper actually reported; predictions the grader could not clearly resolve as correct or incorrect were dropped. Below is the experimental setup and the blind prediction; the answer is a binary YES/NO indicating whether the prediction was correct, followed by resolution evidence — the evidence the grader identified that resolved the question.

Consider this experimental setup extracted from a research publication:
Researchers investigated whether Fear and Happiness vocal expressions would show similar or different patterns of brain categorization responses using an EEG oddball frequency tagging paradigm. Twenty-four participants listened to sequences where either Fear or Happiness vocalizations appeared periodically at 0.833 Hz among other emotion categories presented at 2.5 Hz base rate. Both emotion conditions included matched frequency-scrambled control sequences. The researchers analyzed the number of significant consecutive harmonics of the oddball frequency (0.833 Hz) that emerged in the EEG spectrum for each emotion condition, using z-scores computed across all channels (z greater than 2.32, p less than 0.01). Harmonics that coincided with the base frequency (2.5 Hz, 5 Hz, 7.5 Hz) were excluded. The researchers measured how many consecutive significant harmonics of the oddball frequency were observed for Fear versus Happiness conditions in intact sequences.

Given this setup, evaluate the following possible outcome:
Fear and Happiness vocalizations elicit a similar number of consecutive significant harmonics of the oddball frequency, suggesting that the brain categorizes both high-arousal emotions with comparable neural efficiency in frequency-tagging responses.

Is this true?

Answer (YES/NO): NO